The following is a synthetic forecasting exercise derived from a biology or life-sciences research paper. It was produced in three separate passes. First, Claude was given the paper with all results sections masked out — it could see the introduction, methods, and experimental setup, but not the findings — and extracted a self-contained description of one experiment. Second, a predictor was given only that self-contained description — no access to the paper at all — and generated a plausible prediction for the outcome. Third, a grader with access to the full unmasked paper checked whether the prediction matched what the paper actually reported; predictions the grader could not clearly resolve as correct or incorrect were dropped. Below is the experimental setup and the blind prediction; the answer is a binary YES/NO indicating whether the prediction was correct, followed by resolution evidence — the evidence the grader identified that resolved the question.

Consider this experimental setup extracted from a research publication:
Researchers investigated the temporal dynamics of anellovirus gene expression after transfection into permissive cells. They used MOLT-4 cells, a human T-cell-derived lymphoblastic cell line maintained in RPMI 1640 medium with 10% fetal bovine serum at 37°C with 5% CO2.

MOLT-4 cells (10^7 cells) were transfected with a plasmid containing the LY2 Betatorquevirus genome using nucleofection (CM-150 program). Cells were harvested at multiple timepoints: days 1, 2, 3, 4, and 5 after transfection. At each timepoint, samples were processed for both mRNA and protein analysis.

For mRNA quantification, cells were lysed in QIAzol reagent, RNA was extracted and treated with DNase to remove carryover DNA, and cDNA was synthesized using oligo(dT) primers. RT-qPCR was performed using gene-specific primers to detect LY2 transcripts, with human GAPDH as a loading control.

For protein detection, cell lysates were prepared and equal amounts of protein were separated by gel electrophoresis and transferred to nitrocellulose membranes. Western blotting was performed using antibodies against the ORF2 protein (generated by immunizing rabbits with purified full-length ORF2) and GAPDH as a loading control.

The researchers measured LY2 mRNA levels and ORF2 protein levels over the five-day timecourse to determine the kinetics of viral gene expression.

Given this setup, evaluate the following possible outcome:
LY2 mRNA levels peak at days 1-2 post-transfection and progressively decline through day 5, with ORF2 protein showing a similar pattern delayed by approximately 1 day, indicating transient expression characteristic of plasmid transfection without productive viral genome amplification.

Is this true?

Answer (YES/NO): NO